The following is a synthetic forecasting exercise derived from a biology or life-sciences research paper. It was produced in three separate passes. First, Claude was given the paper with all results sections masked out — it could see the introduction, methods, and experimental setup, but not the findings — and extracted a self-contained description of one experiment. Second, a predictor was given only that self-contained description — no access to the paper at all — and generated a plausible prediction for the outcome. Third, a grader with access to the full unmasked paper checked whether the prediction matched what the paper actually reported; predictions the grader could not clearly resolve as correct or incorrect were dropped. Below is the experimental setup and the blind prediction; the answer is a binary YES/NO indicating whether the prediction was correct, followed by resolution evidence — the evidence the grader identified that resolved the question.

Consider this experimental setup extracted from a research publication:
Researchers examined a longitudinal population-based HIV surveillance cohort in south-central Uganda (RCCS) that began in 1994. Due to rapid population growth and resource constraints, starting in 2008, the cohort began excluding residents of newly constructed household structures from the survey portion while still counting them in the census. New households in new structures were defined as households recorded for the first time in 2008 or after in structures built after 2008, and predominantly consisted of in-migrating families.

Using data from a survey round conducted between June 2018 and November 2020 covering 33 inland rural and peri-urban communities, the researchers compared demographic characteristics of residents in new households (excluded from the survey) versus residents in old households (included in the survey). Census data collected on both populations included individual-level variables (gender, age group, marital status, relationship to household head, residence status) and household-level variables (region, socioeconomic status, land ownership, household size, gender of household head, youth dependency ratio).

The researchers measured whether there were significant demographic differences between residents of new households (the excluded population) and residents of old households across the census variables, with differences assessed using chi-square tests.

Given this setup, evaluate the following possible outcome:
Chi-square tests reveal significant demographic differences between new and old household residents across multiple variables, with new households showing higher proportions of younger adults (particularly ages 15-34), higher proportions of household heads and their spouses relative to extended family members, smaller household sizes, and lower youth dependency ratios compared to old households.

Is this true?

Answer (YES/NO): NO